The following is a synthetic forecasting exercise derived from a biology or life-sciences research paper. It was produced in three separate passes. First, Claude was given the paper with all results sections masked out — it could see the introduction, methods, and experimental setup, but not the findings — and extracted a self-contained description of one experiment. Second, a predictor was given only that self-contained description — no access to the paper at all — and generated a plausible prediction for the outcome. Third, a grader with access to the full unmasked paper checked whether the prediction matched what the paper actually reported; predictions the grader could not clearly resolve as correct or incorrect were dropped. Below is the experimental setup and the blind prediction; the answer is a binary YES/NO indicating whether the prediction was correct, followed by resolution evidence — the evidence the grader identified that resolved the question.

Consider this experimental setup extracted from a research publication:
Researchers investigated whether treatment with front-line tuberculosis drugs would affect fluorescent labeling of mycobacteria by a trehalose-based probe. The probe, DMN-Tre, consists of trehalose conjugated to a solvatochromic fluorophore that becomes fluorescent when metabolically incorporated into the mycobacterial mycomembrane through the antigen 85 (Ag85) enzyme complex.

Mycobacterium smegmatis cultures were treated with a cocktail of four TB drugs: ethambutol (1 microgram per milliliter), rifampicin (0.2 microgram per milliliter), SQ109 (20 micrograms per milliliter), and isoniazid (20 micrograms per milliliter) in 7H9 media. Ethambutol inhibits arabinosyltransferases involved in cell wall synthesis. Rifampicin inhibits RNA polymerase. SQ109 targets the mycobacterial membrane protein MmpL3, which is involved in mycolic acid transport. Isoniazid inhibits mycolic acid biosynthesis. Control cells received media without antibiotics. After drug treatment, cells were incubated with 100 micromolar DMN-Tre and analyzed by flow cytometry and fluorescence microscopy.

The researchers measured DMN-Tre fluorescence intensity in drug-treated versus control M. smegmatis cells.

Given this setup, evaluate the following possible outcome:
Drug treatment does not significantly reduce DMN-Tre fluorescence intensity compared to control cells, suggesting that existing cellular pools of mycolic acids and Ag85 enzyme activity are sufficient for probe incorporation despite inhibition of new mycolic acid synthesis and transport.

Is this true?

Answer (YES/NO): NO